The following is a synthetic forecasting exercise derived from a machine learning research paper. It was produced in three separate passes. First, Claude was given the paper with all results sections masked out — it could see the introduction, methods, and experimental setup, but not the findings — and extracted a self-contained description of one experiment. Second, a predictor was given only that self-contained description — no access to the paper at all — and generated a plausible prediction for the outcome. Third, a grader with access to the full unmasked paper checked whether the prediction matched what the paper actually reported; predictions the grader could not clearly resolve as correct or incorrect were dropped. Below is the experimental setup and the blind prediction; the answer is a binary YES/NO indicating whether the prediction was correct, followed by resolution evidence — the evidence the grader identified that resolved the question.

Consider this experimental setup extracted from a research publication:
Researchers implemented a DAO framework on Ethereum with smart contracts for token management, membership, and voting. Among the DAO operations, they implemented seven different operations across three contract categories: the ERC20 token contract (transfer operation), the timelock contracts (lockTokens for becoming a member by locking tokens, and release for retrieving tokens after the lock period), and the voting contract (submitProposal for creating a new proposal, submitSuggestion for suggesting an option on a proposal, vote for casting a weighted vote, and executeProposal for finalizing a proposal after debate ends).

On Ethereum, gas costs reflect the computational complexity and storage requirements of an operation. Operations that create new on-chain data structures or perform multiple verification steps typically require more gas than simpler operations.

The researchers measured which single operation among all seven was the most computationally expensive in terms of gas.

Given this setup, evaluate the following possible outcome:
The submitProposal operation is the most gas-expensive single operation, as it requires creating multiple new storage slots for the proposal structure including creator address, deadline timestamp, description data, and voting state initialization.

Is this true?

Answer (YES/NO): NO